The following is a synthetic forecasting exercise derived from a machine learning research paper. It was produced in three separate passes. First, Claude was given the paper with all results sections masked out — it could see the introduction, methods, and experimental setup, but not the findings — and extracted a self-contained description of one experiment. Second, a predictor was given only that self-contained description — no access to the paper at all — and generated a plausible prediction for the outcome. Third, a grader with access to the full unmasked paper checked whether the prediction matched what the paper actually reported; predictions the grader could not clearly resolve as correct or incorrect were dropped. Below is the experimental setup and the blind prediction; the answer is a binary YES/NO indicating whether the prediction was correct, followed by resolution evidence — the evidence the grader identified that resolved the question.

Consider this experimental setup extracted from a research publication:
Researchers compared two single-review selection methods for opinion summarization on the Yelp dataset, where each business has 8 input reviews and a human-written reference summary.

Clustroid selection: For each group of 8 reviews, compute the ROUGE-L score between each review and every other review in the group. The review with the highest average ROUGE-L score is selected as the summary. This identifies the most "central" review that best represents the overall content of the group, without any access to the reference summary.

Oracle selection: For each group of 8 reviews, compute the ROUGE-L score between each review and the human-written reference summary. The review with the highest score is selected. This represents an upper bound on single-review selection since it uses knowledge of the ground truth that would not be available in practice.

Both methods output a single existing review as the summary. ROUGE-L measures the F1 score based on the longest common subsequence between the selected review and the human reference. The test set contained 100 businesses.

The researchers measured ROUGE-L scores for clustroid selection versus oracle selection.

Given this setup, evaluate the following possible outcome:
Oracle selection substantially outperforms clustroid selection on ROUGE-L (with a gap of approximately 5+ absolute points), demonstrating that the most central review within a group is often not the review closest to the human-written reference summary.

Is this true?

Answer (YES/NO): NO